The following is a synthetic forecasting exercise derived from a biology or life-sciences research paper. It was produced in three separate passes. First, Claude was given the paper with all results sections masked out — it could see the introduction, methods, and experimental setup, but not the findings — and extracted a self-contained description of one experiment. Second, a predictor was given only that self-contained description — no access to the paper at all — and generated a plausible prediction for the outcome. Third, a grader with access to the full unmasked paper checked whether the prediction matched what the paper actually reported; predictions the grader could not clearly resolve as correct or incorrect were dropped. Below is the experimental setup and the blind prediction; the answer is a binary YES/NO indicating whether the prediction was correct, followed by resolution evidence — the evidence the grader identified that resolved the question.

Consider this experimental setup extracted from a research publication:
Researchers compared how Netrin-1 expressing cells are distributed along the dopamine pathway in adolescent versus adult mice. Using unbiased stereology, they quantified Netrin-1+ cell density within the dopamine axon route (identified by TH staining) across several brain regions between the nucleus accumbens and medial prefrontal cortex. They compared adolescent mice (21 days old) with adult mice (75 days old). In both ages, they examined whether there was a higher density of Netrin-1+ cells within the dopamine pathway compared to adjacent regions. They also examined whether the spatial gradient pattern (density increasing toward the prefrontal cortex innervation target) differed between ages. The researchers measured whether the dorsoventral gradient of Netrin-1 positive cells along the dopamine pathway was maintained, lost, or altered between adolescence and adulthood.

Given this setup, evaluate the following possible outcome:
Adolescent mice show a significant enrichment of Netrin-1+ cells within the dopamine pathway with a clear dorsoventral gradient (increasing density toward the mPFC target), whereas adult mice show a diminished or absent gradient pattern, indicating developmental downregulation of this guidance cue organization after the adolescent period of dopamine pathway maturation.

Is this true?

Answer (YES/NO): YES